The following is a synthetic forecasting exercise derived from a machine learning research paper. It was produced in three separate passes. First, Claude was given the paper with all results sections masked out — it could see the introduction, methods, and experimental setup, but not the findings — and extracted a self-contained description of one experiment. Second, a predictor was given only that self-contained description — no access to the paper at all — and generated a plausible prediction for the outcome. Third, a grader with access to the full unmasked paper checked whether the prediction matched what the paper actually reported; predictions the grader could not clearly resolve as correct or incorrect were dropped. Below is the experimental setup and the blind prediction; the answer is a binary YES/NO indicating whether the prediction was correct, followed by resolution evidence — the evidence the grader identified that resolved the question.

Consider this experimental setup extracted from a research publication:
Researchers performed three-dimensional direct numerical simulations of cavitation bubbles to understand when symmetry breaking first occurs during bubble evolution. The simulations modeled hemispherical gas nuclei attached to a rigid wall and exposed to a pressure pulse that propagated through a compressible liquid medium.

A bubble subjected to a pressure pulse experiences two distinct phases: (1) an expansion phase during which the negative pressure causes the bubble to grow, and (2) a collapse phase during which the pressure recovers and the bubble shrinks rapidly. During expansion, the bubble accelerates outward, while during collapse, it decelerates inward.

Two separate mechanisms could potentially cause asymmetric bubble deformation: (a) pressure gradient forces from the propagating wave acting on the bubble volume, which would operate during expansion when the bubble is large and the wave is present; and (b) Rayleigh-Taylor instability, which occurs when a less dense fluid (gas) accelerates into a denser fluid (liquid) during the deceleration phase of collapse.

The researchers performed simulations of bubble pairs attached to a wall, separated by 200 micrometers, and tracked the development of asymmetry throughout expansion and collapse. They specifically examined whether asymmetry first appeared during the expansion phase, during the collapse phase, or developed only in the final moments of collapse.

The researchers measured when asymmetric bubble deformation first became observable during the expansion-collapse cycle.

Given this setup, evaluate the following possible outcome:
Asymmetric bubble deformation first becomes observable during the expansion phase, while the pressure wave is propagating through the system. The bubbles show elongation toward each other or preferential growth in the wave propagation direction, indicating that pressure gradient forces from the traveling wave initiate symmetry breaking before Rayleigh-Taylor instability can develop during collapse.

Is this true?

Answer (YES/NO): YES